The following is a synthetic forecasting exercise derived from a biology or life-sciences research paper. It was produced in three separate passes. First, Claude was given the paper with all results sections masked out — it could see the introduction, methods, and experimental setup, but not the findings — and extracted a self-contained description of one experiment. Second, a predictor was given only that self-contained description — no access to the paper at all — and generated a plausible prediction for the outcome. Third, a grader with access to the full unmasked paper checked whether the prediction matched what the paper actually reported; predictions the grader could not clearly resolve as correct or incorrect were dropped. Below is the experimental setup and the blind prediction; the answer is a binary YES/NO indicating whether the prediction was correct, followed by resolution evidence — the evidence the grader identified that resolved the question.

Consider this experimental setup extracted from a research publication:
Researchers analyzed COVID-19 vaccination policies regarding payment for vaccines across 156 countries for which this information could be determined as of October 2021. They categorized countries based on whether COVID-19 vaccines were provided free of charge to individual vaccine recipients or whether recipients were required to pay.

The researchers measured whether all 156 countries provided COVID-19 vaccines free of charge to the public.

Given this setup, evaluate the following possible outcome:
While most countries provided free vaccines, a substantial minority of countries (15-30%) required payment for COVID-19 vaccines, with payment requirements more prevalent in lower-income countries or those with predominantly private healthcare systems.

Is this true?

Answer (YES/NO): NO